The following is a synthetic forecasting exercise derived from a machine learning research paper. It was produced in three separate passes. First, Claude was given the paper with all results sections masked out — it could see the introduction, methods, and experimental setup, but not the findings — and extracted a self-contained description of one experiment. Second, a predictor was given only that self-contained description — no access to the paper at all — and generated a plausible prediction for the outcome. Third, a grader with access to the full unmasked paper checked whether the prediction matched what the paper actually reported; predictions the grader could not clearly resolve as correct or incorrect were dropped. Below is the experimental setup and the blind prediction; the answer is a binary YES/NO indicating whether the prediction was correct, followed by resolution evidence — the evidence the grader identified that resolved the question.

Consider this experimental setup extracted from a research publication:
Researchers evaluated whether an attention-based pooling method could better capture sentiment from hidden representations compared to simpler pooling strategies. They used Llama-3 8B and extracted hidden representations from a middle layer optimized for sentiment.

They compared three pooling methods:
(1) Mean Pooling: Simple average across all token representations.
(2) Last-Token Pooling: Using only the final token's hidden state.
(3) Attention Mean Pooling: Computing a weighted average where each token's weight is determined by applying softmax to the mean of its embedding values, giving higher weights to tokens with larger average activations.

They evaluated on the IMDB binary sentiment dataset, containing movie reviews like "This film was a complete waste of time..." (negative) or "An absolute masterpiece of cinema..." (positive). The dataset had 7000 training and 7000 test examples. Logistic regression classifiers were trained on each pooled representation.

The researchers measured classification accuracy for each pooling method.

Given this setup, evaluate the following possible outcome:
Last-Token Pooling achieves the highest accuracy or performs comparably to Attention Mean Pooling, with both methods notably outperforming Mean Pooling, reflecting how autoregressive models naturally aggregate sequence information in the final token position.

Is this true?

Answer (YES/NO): NO